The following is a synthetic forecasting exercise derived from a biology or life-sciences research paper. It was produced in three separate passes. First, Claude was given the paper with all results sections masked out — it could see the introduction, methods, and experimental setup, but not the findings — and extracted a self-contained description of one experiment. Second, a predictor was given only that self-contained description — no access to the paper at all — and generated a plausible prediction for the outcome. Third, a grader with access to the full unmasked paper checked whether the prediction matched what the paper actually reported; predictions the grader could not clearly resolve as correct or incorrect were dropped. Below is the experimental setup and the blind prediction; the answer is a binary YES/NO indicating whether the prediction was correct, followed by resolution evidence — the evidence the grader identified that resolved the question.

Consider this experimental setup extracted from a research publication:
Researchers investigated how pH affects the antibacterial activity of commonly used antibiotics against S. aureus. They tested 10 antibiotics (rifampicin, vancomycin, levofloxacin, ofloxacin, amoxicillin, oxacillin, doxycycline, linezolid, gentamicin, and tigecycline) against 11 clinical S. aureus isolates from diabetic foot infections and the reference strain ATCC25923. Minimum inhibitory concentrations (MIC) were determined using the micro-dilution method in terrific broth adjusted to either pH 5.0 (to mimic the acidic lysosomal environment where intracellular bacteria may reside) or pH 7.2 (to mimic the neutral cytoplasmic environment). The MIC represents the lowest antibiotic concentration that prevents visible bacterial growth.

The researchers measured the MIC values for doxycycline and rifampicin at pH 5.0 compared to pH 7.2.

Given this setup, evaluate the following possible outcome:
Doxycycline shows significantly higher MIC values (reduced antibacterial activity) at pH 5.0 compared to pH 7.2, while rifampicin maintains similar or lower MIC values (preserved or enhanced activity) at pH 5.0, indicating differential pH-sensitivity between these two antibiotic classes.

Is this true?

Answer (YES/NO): YES